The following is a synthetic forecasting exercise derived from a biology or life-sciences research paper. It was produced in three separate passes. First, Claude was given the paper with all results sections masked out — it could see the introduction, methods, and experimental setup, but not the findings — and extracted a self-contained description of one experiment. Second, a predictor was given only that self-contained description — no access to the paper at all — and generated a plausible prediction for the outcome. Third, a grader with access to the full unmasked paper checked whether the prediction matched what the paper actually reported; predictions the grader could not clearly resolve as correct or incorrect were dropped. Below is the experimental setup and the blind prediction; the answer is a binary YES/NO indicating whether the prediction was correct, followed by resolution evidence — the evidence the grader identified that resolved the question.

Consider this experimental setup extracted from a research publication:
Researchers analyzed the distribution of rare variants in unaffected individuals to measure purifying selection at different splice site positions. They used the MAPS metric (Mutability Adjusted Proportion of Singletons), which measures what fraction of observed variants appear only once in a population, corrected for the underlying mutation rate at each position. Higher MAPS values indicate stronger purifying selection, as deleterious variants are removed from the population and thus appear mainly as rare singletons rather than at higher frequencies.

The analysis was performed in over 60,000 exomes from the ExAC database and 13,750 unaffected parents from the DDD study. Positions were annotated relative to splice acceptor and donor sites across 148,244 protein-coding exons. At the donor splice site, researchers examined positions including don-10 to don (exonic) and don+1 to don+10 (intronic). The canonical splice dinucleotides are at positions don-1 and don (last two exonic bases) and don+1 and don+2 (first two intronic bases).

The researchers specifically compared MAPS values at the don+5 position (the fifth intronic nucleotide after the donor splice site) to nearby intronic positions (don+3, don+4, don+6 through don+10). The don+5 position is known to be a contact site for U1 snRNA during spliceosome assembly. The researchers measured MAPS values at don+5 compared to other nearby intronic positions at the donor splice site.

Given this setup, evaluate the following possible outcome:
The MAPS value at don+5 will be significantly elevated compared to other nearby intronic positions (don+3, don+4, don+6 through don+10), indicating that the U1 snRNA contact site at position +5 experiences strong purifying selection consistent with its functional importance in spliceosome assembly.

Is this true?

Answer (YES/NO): YES